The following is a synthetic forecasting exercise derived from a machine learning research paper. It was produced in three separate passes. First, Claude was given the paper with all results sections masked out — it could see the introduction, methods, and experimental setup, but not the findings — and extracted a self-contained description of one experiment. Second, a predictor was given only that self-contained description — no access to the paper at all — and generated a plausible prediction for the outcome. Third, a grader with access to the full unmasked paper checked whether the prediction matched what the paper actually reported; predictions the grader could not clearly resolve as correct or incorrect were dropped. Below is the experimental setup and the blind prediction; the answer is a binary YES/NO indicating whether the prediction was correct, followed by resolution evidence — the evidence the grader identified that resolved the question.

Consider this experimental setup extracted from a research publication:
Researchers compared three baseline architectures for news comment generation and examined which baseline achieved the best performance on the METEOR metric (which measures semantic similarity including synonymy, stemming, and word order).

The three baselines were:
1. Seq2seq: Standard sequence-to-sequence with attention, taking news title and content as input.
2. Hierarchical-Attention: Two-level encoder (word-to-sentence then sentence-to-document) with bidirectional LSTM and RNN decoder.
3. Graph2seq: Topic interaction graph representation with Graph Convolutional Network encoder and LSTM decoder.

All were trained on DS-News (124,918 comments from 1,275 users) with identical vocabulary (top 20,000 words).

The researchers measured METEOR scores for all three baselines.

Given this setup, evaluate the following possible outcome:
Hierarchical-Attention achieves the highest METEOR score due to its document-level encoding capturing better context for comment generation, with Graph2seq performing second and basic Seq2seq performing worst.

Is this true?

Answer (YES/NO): NO